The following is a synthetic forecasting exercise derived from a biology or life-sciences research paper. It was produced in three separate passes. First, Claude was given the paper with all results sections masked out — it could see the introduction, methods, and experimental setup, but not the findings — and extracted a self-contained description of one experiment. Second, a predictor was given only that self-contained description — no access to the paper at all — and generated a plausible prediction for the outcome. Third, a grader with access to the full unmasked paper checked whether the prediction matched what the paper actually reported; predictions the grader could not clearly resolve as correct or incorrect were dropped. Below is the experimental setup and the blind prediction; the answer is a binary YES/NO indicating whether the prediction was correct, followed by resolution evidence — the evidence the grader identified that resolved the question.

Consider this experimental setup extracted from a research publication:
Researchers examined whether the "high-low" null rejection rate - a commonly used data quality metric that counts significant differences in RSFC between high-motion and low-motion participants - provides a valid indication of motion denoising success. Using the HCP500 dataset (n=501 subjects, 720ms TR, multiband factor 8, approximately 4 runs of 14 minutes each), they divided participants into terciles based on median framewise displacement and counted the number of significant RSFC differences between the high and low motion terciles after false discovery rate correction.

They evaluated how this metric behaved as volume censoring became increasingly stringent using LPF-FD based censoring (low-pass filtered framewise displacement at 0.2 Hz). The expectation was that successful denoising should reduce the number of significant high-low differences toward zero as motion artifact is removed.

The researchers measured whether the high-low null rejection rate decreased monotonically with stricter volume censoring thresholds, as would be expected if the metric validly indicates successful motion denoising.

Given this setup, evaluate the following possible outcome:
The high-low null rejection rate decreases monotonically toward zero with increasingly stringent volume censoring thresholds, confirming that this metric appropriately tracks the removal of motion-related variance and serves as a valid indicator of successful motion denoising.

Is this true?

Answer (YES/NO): NO